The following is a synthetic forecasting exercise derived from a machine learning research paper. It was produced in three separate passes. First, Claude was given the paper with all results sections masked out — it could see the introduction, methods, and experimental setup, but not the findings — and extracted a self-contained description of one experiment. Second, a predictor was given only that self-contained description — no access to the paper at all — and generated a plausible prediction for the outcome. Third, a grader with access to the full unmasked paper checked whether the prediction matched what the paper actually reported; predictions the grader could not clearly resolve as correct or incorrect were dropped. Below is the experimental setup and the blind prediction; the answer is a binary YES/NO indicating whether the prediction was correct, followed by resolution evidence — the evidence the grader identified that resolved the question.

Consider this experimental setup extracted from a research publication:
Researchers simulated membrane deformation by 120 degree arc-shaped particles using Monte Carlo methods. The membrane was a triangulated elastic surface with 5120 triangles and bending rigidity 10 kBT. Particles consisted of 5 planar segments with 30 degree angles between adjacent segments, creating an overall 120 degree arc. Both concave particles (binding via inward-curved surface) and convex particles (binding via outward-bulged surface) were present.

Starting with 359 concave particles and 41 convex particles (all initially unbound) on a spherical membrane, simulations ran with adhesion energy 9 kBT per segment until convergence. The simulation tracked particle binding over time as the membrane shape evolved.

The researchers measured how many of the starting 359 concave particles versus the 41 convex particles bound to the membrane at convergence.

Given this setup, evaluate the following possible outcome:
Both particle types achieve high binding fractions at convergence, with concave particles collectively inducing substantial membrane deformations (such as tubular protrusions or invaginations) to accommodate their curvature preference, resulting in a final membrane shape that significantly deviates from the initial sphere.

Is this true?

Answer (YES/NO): NO